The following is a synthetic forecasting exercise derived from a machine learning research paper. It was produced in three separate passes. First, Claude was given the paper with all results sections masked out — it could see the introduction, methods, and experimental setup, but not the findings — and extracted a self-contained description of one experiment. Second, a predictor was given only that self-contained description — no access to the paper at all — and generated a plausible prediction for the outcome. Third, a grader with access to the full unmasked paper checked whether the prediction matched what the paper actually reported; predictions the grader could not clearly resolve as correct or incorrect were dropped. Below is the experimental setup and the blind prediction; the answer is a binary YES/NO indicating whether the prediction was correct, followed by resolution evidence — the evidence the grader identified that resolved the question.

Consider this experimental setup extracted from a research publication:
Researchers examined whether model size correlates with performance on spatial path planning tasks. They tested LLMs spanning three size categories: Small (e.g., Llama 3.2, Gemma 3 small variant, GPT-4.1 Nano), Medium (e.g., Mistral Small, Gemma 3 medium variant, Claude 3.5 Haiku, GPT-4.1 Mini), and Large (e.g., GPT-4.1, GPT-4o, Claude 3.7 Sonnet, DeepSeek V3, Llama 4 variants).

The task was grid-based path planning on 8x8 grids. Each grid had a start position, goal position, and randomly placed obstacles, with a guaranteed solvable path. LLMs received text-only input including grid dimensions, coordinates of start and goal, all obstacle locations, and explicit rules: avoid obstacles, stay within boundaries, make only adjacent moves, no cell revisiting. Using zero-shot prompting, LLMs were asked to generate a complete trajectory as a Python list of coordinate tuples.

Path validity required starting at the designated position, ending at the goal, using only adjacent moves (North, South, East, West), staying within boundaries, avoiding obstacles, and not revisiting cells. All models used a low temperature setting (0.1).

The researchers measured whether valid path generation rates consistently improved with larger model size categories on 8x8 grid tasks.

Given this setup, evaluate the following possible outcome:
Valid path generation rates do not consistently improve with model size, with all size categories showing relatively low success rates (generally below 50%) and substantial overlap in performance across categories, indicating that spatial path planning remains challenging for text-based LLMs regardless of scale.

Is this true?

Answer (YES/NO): YES